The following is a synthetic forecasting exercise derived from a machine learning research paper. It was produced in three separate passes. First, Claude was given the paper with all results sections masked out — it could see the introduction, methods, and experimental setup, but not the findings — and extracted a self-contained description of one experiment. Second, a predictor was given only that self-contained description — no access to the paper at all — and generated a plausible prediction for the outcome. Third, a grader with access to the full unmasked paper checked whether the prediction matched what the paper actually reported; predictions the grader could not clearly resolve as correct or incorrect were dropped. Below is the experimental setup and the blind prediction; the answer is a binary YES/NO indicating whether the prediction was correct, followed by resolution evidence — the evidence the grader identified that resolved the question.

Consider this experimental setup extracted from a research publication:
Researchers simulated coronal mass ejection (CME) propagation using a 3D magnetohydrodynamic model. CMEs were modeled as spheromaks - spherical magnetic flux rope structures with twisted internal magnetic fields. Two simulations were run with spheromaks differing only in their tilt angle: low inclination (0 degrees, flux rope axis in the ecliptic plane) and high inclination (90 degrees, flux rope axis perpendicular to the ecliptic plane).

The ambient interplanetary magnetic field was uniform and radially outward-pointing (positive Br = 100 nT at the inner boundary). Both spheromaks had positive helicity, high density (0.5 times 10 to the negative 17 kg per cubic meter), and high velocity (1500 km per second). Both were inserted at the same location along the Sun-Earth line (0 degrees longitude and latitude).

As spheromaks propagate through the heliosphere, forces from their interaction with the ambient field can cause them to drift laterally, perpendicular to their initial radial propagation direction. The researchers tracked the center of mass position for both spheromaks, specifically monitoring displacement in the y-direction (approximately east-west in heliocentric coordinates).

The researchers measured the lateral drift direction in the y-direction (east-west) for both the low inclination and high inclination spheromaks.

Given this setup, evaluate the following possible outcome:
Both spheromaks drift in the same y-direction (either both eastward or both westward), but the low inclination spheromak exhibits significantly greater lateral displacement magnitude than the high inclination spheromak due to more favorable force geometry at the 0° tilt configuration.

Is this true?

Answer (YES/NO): NO